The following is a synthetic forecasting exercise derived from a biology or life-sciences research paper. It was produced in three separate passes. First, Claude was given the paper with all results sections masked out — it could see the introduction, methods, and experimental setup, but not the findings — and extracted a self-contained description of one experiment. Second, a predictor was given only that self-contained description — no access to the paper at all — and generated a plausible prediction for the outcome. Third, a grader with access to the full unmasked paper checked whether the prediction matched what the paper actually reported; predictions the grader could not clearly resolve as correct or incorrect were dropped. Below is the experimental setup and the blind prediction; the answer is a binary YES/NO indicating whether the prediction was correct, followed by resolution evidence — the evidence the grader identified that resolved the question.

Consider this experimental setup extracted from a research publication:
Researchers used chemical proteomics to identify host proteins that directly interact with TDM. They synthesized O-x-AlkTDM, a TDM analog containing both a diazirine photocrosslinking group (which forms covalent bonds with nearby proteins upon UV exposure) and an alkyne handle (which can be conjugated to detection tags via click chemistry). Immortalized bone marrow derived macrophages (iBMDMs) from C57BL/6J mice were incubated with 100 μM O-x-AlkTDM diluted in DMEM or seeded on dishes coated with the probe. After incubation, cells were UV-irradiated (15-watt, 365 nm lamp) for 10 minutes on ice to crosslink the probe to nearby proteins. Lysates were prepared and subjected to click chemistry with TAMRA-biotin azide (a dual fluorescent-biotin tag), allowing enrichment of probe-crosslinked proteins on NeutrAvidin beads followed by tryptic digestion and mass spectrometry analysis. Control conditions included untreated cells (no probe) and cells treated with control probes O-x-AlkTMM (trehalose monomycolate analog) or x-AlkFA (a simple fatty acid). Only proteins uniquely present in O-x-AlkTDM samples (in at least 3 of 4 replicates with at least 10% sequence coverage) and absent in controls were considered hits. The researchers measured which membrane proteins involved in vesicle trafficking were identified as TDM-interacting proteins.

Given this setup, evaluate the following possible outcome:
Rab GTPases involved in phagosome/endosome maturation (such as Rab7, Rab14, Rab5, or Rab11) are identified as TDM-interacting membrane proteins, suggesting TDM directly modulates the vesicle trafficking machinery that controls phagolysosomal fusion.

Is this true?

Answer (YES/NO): NO